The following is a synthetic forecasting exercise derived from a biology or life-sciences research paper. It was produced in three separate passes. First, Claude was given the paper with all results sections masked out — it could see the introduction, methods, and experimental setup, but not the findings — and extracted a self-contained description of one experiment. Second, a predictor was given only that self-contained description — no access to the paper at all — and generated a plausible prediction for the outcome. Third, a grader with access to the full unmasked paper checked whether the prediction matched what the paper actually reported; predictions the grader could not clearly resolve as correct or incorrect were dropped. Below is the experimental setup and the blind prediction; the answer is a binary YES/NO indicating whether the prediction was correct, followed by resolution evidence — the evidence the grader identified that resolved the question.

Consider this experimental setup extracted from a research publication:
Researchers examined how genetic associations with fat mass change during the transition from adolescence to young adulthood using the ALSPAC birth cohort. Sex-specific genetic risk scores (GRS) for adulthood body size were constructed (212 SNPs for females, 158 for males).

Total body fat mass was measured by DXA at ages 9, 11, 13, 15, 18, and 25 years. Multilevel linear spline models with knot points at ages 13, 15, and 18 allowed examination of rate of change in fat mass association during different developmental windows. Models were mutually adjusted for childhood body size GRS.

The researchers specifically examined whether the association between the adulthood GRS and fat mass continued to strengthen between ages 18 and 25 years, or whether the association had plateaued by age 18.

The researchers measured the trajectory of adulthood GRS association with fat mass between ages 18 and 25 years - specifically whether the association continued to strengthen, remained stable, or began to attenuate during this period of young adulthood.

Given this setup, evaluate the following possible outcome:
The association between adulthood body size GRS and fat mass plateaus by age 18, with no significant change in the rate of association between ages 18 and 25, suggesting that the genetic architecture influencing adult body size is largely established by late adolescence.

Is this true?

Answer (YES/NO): NO